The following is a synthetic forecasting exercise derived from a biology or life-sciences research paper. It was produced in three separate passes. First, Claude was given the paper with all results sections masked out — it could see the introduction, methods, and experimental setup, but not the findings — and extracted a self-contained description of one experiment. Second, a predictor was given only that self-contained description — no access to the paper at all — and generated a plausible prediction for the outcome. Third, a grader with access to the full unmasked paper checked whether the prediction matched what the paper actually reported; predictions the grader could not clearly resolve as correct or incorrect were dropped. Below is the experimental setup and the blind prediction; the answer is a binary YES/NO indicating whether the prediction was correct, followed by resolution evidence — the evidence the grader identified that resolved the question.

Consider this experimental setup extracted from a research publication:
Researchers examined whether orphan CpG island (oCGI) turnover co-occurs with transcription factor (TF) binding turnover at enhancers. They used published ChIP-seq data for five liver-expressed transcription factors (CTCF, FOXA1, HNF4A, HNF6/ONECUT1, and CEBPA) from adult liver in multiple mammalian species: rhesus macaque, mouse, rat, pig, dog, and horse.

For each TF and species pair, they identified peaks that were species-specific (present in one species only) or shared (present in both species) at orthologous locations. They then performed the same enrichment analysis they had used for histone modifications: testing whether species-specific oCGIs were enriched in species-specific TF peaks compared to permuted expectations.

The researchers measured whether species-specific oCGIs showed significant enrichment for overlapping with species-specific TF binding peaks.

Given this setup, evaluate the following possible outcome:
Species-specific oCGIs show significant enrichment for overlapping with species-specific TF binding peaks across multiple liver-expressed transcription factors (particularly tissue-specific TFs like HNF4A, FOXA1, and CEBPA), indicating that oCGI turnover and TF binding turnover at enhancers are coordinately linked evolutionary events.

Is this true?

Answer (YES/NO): NO